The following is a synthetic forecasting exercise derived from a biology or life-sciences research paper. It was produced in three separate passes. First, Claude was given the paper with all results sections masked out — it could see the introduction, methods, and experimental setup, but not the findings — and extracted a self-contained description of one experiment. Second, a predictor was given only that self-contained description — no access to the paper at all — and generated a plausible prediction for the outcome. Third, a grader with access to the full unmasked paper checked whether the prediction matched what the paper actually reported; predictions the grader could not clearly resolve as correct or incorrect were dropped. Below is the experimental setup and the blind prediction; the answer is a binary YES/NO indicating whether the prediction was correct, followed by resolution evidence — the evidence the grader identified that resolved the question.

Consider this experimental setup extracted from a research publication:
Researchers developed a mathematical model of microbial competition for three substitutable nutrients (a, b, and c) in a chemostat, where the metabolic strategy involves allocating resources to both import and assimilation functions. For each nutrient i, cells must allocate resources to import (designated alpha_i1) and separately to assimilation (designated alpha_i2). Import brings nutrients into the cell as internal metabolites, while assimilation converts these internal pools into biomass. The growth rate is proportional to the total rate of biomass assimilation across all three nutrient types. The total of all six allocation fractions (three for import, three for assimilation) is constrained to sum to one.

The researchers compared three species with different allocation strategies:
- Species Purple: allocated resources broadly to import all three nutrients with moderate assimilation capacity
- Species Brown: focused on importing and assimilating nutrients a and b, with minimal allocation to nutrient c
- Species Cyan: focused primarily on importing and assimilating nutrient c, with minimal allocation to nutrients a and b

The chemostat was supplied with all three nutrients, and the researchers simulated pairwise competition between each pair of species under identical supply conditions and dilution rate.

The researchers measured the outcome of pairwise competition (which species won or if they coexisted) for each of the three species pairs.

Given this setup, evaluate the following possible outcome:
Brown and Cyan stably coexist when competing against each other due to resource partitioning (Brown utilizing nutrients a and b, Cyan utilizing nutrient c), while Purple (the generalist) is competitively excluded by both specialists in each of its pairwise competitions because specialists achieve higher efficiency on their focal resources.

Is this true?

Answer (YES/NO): NO